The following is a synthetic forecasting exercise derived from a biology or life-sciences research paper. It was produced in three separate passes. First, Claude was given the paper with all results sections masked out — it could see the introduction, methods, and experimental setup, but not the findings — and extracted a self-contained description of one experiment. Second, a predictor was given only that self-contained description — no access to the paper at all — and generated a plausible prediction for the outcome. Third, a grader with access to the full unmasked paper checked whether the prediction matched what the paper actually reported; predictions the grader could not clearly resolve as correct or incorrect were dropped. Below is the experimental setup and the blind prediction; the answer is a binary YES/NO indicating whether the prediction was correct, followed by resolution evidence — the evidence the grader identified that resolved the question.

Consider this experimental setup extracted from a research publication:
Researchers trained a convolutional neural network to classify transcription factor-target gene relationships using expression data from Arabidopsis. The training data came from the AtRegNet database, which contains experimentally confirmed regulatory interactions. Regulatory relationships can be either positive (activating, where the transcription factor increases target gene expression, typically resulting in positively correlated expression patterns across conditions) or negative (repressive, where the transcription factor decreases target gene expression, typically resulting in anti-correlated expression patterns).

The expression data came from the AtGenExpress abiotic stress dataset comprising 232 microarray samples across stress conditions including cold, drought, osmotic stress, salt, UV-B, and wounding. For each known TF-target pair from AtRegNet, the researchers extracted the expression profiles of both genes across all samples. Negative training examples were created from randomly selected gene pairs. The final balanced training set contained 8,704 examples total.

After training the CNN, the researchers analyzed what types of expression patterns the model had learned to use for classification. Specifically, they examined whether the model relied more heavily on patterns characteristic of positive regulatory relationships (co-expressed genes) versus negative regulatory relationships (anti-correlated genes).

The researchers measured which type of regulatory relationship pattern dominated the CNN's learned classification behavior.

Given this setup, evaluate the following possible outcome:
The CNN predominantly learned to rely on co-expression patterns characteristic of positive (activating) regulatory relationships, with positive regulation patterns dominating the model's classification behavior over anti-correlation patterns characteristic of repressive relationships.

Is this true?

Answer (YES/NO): YES